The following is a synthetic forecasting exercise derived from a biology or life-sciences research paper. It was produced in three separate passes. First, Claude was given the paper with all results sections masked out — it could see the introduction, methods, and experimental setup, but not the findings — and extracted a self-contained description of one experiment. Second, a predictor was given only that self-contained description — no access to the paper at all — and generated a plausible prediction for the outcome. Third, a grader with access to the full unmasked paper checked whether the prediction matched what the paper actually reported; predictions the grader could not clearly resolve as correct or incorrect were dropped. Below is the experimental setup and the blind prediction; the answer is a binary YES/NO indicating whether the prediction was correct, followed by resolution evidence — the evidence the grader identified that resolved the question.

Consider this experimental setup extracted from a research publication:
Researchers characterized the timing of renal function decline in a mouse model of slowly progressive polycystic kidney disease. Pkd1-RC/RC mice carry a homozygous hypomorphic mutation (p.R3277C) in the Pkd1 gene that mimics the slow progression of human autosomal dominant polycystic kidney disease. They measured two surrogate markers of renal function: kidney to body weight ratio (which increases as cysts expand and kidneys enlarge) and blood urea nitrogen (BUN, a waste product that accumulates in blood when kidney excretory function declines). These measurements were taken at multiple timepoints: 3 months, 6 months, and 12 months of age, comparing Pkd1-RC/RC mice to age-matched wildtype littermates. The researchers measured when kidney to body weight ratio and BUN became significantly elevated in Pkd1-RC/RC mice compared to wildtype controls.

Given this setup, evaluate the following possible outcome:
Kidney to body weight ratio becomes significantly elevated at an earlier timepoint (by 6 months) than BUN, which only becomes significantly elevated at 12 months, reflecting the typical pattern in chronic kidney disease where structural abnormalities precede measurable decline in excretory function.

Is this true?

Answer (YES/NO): YES